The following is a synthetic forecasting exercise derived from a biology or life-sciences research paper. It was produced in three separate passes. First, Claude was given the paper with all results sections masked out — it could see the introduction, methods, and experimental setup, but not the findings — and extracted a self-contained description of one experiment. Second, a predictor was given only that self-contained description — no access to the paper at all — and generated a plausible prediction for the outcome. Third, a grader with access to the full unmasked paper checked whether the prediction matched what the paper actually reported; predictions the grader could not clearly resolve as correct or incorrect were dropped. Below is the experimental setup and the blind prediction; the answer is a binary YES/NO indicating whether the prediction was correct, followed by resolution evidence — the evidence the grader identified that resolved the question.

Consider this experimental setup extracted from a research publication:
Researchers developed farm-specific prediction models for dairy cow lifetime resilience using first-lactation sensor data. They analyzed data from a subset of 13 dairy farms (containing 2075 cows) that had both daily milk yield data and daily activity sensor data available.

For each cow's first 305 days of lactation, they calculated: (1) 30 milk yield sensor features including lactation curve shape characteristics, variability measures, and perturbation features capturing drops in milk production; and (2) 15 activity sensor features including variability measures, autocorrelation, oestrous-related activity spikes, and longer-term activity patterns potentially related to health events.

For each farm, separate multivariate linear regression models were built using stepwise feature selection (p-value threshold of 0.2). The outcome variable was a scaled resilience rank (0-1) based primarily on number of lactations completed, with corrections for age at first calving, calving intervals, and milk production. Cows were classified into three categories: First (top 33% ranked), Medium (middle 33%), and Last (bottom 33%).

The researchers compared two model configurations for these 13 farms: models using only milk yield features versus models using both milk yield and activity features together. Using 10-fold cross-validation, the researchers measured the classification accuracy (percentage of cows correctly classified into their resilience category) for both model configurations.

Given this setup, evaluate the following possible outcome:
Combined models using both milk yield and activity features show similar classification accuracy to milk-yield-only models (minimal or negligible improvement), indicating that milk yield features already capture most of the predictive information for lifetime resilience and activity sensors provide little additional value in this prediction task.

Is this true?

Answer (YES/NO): NO